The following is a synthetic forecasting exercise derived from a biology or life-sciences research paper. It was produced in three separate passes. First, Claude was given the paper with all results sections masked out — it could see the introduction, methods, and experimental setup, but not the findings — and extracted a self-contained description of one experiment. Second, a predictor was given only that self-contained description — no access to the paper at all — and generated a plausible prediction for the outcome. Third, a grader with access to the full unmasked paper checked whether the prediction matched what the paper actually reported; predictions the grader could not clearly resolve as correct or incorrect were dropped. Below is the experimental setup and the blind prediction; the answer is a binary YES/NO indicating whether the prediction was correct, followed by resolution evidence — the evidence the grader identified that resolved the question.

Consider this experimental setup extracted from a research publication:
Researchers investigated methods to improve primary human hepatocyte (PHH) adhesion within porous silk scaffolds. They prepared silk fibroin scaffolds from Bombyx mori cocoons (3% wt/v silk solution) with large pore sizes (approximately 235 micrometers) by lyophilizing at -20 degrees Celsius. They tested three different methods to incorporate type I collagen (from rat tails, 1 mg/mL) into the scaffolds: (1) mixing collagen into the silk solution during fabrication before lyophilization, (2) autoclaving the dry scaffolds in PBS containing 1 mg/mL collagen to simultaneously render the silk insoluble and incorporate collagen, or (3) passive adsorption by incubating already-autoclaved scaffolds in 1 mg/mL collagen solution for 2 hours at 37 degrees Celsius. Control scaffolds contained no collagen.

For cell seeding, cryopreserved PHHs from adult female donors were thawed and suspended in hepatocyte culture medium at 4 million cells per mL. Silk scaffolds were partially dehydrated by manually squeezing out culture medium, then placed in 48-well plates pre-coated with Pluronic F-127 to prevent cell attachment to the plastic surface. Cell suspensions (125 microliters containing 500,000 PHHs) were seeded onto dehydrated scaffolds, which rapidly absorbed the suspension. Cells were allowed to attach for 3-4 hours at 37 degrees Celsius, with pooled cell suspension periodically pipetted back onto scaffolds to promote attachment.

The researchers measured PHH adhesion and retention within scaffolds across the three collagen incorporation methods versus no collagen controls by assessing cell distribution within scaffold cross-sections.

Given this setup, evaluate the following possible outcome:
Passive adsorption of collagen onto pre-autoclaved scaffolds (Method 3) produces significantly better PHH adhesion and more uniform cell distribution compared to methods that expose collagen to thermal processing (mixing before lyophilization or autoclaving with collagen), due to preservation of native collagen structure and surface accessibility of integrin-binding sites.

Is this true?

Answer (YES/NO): NO